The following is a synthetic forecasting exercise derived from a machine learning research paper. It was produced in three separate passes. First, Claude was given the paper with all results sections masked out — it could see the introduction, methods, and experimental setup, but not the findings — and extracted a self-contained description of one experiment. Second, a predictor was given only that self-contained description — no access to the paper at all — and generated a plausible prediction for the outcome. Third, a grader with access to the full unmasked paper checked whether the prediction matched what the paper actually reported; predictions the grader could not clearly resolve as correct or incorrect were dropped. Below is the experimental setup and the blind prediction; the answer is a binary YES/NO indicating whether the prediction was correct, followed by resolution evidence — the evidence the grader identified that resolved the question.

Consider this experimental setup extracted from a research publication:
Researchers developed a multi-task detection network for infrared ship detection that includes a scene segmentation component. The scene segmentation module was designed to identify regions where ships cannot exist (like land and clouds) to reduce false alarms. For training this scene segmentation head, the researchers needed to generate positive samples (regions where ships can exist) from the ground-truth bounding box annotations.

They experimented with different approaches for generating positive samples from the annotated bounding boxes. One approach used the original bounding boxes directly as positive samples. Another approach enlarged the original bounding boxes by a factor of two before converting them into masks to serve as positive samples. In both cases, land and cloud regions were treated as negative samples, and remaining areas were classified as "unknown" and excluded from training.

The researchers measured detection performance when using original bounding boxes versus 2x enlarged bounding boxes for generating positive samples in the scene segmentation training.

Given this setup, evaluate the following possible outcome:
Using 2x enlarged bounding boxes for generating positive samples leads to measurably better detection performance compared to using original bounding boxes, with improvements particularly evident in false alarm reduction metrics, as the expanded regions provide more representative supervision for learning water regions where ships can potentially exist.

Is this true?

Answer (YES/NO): NO